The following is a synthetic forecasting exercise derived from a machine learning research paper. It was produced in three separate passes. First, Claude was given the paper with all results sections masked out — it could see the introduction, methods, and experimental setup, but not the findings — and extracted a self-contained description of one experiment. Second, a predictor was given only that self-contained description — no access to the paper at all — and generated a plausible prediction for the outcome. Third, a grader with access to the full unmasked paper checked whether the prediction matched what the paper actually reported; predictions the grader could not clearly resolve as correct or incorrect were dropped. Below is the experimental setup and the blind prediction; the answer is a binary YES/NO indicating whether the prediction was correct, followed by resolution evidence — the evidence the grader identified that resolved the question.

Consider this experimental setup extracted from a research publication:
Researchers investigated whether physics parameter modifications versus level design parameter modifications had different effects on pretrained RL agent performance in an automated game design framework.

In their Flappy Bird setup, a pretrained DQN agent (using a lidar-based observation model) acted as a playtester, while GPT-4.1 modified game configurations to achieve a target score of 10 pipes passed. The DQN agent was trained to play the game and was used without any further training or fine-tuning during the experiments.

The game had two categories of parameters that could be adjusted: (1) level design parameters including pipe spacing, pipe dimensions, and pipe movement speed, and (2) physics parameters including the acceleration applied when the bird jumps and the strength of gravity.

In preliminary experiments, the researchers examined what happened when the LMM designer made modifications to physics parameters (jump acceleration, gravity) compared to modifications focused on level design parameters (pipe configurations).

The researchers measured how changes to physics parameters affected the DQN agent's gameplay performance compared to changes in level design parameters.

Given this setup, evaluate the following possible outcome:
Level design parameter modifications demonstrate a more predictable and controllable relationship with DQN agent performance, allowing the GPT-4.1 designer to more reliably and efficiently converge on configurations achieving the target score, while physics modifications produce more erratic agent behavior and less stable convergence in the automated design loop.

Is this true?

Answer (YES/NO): YES